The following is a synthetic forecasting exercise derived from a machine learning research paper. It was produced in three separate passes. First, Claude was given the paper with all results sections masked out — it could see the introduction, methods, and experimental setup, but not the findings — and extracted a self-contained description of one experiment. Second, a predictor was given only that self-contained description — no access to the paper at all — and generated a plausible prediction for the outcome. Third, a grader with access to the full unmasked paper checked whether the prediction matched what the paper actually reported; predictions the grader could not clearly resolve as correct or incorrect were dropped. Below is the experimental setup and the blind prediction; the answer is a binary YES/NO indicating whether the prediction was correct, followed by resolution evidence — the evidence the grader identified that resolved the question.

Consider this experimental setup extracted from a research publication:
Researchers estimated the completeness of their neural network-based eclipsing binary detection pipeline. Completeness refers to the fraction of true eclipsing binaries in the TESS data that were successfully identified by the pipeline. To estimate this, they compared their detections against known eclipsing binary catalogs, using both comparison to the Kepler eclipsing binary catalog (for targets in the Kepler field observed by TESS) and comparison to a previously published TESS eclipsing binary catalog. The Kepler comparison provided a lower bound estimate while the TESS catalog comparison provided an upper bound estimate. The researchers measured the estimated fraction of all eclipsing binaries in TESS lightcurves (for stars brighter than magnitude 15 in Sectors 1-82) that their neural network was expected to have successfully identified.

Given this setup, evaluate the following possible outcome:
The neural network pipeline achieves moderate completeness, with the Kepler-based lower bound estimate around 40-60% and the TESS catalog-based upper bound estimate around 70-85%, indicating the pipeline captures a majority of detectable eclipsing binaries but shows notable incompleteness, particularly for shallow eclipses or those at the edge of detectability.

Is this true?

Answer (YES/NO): YES